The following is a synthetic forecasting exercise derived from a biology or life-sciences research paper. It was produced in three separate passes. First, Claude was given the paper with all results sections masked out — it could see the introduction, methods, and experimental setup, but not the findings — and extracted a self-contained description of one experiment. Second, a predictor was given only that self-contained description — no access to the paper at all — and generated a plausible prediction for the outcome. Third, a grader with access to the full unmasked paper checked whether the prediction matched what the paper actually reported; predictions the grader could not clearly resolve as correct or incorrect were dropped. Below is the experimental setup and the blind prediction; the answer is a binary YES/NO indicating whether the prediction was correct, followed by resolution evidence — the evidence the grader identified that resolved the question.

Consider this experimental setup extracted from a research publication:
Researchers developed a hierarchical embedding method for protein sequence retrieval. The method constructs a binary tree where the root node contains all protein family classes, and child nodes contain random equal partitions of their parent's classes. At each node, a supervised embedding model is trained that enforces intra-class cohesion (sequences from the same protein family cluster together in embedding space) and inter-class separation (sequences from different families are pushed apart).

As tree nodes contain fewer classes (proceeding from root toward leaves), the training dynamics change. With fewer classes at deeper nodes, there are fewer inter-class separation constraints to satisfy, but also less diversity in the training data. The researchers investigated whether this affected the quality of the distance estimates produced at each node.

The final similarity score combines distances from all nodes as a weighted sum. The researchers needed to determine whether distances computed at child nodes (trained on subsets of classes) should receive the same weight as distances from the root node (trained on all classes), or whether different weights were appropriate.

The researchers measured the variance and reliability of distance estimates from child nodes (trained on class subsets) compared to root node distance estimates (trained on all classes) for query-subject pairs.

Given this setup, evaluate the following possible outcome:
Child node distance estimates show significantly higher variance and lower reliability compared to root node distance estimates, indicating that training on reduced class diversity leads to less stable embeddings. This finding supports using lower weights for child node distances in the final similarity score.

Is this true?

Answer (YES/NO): YES